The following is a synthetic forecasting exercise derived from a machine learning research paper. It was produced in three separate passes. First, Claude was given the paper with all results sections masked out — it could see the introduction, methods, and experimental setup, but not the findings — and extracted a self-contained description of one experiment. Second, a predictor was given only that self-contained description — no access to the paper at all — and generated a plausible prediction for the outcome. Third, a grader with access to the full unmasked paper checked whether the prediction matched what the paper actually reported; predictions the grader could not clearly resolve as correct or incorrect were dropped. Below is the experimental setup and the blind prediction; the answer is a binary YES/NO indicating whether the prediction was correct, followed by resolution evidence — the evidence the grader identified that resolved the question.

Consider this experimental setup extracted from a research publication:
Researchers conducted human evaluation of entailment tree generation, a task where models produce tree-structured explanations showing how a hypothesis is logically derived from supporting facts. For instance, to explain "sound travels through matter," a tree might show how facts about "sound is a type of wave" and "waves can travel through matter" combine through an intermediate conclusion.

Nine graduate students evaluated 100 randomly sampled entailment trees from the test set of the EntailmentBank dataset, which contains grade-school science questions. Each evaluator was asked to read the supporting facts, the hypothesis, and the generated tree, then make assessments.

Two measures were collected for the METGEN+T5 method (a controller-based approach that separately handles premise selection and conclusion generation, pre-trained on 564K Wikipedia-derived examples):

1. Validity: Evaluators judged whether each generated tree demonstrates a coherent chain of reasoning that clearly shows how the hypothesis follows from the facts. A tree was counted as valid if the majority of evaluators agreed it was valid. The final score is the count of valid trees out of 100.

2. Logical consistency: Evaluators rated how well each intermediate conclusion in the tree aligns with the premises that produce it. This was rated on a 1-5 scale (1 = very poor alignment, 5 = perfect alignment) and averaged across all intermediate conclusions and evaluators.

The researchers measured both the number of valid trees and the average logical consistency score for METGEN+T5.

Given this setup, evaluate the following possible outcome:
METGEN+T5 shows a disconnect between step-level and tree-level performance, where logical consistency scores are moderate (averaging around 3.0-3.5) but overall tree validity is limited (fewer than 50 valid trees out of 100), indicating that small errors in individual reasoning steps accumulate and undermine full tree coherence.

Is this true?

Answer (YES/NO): YES